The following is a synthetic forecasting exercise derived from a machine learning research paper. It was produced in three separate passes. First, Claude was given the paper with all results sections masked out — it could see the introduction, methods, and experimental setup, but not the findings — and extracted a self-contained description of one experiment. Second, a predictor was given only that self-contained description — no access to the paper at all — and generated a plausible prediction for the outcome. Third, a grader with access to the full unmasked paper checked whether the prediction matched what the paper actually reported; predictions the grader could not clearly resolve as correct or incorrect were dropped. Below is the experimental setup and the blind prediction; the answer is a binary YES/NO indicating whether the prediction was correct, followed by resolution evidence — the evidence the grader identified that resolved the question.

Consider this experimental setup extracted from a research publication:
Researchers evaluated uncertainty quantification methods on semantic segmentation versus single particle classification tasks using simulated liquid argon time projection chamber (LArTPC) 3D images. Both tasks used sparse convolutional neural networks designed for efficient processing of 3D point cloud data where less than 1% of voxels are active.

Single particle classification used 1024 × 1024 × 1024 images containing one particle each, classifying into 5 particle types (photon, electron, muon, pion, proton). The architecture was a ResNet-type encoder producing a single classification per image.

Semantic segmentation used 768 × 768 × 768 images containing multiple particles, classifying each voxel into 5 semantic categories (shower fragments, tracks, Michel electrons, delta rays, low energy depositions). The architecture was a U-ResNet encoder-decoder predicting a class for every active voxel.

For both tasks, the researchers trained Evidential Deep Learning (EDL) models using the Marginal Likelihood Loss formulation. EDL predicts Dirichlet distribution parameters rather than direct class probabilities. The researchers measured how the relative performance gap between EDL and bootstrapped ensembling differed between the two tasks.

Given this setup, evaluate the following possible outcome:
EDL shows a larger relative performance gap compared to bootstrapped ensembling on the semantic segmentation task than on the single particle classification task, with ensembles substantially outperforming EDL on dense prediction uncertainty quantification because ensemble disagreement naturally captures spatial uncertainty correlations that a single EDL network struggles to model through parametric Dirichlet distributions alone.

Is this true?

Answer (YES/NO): NO